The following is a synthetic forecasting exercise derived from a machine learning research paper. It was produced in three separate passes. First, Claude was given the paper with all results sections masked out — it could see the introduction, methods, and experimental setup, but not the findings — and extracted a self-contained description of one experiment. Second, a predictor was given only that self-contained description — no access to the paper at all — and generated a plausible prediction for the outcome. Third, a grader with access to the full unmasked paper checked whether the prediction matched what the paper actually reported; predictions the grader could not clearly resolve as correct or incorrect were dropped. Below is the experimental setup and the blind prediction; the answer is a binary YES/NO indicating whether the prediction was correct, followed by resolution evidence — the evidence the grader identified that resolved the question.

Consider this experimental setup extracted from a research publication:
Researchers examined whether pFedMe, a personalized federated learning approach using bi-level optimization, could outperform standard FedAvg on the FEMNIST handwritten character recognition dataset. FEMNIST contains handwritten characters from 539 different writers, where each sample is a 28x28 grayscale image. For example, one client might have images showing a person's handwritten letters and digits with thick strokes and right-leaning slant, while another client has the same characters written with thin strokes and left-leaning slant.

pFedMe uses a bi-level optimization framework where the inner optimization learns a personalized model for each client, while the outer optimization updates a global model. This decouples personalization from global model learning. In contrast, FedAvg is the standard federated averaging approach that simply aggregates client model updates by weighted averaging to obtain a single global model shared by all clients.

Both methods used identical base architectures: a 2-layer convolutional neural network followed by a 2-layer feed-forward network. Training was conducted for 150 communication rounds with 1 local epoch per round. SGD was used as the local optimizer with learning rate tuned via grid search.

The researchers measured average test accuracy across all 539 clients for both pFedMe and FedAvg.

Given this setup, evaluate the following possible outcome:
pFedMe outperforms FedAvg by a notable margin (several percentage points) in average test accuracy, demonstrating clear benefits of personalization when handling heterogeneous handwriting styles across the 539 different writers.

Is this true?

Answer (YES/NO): NO